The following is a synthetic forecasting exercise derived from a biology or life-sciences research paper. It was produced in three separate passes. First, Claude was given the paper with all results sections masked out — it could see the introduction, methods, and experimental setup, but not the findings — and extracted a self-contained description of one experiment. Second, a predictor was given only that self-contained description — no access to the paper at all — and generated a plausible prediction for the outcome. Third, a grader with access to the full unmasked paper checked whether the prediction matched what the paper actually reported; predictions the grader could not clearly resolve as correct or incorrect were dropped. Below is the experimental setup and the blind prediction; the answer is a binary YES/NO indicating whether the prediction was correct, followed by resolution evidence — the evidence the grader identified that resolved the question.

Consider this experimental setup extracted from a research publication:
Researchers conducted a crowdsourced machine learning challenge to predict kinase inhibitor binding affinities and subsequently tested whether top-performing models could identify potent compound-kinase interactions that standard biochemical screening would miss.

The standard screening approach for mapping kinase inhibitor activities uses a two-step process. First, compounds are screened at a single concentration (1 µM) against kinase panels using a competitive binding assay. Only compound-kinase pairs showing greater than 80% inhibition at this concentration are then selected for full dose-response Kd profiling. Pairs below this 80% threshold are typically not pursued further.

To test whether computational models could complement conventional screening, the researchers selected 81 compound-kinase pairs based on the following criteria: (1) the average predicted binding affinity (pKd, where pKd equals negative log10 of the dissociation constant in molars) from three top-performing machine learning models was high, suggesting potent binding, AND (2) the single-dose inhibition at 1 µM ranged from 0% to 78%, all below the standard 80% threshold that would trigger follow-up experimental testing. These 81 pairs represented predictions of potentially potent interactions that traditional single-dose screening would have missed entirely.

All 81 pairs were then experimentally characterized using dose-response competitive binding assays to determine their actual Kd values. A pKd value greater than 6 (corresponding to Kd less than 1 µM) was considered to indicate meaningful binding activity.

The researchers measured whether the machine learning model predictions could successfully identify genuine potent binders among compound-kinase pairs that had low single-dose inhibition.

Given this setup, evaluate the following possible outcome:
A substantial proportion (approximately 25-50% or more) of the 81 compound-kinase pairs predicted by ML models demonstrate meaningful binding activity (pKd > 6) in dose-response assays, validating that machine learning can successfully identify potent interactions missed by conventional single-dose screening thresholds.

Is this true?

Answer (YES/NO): NO